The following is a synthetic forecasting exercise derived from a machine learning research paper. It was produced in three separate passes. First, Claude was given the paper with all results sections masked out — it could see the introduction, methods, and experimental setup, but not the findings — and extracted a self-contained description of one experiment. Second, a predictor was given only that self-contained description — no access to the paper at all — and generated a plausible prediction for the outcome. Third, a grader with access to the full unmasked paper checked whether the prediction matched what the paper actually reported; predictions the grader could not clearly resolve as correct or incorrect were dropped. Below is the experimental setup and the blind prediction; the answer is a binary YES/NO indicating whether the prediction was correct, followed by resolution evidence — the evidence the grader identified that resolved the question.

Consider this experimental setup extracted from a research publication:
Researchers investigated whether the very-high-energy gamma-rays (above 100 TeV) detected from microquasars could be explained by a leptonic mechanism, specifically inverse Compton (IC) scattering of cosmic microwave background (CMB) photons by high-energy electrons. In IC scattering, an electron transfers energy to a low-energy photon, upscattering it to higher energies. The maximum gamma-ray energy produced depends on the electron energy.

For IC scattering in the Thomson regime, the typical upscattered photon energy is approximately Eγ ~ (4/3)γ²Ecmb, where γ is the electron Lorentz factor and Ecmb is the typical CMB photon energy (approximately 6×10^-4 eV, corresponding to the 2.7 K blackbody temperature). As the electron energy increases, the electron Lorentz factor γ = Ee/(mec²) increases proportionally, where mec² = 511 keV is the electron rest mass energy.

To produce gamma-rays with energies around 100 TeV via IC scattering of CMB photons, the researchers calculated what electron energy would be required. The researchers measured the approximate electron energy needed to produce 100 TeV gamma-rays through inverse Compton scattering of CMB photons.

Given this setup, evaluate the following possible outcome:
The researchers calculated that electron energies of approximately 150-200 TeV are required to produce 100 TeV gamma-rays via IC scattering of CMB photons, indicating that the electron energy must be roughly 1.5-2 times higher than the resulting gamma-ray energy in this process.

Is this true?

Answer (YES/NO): NO